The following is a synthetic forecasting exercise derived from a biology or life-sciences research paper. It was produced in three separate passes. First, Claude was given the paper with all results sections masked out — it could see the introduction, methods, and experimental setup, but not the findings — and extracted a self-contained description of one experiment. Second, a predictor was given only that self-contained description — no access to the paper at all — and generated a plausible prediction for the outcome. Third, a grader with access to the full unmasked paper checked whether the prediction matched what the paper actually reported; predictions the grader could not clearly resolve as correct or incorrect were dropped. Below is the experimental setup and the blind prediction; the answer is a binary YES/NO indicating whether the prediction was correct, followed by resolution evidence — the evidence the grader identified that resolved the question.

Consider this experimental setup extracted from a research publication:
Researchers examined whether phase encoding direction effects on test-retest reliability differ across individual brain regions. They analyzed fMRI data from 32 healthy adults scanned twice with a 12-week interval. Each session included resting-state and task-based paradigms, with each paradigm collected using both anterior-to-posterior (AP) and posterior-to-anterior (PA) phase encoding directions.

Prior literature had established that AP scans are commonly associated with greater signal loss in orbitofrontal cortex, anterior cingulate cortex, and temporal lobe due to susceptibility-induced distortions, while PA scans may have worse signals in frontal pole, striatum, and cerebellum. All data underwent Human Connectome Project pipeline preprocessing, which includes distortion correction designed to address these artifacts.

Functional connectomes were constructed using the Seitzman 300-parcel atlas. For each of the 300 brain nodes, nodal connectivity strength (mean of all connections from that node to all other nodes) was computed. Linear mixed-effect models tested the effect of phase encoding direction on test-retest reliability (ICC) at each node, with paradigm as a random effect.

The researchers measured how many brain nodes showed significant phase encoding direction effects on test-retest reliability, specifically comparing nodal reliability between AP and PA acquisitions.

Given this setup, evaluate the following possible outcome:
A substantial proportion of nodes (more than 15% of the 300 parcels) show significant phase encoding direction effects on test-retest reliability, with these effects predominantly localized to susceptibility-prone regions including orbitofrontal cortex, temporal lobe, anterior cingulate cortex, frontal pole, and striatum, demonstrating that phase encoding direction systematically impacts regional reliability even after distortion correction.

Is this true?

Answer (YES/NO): NO